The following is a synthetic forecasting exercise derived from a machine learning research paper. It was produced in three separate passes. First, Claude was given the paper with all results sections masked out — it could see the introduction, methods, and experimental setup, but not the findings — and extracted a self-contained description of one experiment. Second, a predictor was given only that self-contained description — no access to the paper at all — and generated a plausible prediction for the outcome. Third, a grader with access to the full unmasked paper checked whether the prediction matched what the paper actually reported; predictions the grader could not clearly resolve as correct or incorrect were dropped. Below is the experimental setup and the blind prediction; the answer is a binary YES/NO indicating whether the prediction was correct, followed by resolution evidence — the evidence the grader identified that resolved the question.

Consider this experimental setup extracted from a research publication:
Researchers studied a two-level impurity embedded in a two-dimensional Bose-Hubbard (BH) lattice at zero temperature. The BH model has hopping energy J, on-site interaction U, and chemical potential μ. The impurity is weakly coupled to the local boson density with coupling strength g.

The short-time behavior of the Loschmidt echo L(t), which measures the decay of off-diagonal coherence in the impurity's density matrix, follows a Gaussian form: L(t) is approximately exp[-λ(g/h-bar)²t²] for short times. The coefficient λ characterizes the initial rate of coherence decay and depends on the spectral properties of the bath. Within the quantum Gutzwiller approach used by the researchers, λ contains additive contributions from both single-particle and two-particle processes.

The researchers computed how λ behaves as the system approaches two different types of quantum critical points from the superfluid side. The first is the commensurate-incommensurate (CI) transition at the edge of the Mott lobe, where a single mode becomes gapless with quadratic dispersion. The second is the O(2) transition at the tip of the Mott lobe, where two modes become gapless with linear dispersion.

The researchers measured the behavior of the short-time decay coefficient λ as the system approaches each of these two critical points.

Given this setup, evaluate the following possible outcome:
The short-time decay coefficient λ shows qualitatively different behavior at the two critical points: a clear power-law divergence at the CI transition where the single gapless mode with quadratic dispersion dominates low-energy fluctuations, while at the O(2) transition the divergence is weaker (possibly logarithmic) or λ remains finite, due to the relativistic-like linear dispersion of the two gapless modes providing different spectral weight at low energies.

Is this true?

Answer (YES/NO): NO